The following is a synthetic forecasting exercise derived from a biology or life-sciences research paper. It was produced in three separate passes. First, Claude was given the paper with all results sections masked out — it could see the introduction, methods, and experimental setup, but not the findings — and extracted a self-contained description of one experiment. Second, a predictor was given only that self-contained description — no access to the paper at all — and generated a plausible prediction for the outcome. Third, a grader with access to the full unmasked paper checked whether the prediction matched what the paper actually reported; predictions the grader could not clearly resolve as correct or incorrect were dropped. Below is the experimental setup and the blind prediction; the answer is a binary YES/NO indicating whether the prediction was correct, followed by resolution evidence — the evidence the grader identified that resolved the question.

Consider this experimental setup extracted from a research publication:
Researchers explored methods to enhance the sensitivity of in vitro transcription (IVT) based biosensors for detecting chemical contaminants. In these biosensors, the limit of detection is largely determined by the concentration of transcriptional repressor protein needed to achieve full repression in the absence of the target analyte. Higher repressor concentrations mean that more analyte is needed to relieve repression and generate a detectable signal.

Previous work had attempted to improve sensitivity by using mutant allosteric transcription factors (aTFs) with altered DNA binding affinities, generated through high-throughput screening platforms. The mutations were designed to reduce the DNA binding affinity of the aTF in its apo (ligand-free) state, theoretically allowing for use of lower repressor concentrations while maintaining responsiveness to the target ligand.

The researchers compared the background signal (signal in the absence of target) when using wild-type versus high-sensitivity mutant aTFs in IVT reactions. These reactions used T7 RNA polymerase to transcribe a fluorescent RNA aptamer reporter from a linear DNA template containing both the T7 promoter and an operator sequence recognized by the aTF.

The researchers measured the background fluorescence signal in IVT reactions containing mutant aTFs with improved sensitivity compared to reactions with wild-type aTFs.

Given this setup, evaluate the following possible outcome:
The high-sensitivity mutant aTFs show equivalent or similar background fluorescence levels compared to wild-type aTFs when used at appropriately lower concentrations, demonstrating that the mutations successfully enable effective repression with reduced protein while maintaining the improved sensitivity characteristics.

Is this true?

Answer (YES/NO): NO